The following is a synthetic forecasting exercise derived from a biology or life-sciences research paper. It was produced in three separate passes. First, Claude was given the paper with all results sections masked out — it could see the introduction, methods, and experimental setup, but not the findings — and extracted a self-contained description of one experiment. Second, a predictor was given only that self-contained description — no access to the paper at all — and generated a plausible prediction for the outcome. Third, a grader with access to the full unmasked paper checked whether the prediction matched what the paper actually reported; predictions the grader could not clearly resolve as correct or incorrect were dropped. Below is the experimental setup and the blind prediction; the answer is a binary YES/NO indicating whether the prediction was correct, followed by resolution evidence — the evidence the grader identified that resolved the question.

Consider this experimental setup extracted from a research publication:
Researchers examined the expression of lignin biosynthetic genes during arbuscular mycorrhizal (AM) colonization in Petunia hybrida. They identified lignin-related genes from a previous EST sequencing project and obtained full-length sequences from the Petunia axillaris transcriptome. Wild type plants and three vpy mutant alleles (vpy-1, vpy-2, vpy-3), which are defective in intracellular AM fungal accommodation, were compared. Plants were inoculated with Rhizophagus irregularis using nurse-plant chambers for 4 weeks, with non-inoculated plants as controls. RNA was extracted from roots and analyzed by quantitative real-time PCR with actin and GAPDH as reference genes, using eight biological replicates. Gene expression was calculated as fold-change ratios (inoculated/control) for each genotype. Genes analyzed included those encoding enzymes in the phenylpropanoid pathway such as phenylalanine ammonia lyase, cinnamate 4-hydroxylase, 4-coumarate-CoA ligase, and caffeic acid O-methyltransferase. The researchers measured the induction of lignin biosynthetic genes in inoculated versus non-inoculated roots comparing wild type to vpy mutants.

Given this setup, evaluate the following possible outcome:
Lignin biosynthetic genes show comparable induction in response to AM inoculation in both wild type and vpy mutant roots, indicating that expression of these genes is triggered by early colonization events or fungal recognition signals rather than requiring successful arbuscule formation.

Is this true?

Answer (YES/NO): NO